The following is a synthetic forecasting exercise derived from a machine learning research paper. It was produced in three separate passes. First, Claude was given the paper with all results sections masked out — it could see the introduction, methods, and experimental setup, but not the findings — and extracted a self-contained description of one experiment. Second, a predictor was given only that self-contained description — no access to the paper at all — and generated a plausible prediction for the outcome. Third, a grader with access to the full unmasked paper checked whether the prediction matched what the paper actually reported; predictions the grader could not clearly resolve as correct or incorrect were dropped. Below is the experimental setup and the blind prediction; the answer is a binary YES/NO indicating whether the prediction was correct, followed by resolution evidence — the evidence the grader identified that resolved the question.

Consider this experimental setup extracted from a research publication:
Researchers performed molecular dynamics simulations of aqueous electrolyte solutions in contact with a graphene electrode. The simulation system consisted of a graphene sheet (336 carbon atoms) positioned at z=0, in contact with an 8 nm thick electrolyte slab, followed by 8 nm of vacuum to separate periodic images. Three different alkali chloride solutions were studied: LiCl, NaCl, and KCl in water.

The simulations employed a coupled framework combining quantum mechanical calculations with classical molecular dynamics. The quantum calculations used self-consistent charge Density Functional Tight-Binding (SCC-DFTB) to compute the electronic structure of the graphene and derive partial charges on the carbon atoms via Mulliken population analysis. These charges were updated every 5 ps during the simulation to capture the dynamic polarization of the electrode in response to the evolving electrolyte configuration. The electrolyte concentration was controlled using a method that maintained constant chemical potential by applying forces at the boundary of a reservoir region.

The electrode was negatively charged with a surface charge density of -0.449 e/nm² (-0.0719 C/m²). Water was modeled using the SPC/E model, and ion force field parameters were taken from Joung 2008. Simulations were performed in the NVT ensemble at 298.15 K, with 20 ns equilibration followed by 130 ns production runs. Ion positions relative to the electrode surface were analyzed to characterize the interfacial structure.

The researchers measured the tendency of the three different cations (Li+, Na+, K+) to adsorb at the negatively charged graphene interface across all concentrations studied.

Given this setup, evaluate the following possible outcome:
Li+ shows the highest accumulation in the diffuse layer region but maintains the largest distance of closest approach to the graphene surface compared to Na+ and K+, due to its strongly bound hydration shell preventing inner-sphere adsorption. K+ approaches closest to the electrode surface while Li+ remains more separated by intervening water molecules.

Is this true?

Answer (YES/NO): NO